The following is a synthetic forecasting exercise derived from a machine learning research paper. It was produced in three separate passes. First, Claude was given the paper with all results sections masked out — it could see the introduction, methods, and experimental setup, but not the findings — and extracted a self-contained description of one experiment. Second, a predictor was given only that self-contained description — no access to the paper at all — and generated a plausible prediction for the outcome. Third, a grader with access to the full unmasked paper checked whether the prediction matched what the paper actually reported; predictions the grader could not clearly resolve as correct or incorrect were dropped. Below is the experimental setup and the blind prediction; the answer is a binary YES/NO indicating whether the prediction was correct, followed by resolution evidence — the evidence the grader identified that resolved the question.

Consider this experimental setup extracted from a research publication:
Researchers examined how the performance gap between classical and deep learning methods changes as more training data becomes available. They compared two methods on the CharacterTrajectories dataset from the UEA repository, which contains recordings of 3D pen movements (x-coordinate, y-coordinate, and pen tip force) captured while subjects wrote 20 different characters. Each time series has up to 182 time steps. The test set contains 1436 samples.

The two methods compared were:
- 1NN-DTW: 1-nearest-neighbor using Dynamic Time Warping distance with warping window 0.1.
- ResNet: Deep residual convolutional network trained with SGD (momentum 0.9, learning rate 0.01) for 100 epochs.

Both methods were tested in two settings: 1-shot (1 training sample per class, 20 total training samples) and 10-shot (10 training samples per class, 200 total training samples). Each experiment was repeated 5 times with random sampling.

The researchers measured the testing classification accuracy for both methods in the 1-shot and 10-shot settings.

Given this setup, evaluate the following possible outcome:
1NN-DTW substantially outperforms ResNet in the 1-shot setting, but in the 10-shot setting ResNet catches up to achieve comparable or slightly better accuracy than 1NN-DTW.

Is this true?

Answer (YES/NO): YES